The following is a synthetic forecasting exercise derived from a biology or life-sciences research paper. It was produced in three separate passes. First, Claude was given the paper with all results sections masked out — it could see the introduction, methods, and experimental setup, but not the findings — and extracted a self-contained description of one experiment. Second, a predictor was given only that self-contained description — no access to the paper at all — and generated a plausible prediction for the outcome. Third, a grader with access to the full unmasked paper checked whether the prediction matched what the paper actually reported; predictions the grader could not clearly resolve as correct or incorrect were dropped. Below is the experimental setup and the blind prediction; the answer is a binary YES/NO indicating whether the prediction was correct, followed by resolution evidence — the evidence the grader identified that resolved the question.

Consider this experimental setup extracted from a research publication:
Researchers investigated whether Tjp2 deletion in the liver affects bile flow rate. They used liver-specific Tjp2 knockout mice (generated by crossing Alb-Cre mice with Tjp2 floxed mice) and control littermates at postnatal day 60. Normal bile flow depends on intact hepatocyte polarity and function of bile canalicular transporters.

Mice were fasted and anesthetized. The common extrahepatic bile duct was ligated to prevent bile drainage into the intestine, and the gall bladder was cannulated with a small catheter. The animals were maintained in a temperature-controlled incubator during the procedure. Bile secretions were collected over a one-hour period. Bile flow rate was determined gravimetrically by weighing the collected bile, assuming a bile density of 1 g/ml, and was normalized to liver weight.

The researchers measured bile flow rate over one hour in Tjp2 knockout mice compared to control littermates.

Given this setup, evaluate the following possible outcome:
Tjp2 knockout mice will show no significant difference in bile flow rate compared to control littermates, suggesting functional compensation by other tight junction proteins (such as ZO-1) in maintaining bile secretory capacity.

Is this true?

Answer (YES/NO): YES